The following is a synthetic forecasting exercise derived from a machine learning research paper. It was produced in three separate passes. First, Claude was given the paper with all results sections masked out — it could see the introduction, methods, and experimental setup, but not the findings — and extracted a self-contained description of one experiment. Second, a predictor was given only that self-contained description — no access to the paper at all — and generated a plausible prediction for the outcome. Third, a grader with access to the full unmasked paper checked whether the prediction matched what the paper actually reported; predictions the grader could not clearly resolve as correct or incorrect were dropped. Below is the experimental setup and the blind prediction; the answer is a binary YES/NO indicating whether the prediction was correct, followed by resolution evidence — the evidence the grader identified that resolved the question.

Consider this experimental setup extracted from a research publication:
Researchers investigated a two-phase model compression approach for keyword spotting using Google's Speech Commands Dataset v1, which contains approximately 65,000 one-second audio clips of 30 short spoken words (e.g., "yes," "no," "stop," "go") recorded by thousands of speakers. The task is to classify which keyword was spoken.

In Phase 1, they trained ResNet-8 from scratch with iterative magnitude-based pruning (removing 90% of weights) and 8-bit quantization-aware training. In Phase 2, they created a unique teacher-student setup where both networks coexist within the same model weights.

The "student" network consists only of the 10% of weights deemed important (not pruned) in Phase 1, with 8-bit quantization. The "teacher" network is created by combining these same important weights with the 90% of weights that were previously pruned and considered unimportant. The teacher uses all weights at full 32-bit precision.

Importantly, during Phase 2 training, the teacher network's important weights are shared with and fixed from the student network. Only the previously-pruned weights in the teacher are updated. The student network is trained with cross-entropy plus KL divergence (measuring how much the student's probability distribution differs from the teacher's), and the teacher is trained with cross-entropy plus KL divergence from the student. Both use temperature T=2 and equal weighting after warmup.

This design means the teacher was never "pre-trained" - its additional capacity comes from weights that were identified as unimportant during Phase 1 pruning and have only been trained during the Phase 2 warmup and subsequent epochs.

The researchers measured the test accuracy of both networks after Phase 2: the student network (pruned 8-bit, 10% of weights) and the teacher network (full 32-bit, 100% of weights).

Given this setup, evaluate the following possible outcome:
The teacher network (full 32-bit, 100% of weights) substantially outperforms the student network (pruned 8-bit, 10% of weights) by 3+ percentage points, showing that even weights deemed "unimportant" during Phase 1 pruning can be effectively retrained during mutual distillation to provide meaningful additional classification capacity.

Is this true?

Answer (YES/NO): NO